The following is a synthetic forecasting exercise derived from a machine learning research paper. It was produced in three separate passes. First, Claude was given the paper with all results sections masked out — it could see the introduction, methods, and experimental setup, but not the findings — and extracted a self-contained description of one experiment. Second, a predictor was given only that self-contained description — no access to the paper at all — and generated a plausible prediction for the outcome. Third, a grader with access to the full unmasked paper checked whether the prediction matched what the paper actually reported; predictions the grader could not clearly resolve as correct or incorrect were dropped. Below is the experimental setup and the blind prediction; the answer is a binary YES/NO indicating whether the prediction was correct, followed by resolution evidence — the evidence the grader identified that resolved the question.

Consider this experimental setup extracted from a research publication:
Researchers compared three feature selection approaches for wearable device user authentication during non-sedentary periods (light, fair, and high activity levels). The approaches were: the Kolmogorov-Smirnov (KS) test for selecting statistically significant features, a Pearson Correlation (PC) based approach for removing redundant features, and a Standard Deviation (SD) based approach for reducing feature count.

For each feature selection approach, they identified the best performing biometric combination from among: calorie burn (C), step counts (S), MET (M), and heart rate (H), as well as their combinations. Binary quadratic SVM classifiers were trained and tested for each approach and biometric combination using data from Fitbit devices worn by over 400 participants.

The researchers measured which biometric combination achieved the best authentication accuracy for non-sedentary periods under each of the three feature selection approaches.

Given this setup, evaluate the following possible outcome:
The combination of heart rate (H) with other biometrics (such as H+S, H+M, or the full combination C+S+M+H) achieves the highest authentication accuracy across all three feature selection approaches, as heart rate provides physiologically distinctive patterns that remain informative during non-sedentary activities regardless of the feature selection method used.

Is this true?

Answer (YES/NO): NO